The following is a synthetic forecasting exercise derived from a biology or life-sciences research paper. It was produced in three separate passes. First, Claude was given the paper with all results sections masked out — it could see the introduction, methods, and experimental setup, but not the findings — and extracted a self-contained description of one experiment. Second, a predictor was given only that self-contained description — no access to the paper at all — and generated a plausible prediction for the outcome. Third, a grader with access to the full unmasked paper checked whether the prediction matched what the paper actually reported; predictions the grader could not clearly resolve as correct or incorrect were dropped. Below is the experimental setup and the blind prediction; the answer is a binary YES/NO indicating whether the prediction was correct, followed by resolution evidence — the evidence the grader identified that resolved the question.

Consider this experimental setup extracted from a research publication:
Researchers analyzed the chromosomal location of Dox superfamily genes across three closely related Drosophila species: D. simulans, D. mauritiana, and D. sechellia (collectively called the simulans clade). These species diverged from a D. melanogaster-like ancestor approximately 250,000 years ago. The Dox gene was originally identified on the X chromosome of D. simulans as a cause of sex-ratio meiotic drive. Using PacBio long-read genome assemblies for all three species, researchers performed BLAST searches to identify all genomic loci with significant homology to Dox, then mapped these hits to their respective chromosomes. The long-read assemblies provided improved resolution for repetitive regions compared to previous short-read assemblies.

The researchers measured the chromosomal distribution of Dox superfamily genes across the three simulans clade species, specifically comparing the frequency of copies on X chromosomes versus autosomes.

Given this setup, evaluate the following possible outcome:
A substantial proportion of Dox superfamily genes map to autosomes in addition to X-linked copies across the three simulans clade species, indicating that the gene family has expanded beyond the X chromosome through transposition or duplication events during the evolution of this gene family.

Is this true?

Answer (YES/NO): NO